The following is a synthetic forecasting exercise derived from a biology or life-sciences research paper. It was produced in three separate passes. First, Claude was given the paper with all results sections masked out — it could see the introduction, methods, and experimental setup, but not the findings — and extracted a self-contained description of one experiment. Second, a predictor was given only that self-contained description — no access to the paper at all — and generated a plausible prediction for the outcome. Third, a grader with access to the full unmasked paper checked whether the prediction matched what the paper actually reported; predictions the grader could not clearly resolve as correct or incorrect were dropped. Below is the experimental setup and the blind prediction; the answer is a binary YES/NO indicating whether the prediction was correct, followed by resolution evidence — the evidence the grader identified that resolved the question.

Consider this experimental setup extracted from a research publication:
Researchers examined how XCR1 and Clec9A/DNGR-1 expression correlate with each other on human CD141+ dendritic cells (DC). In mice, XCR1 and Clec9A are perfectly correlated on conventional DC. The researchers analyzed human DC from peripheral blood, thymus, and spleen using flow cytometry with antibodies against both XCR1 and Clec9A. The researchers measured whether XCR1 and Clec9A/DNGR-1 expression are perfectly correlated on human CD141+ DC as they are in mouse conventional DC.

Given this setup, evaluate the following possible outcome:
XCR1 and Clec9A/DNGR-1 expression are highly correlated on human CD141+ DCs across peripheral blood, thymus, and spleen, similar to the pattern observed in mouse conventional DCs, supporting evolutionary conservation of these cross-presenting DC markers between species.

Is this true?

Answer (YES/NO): NO